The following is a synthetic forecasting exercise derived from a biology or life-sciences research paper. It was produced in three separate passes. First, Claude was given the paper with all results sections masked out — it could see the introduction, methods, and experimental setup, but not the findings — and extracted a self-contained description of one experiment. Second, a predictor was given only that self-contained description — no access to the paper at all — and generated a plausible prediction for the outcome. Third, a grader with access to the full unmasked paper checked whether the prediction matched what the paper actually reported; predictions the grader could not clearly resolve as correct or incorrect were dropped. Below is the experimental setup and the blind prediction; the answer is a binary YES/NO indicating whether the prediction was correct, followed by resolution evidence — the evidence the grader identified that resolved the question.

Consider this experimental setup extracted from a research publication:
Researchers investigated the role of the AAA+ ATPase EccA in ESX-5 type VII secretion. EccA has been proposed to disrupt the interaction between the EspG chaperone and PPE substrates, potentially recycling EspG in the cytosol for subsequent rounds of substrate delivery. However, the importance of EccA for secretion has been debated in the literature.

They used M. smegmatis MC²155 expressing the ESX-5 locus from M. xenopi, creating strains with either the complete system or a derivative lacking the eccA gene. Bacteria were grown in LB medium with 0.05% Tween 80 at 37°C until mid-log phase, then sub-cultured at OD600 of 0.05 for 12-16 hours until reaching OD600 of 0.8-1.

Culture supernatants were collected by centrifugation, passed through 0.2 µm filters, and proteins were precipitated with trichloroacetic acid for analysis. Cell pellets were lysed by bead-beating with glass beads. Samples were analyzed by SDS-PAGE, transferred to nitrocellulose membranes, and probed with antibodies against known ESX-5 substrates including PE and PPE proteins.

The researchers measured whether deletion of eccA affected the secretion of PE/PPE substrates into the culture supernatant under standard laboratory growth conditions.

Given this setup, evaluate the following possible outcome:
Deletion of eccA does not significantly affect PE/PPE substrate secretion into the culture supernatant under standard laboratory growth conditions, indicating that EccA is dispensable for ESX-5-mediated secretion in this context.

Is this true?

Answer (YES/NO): NO